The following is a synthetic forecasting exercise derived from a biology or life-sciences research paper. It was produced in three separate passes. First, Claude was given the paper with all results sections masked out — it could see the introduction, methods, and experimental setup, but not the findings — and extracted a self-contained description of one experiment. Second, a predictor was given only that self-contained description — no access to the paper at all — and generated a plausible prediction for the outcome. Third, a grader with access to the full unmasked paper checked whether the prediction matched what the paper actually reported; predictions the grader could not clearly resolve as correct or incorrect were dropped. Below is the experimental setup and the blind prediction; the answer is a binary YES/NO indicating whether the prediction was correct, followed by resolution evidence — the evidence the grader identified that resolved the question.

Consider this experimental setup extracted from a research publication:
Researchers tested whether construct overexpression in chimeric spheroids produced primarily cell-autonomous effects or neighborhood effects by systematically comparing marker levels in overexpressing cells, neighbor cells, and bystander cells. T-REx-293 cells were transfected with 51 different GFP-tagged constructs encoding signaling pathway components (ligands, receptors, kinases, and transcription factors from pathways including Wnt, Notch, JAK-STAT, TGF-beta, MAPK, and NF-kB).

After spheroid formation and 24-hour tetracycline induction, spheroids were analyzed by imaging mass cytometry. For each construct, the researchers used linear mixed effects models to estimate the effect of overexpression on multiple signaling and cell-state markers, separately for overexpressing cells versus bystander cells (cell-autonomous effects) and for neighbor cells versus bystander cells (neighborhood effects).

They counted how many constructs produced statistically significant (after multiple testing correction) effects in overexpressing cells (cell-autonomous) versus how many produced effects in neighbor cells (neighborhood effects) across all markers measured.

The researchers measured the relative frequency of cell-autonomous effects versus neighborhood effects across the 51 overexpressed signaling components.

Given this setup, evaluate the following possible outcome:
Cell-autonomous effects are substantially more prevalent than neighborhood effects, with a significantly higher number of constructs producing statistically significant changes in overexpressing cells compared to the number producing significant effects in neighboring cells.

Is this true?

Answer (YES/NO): YES